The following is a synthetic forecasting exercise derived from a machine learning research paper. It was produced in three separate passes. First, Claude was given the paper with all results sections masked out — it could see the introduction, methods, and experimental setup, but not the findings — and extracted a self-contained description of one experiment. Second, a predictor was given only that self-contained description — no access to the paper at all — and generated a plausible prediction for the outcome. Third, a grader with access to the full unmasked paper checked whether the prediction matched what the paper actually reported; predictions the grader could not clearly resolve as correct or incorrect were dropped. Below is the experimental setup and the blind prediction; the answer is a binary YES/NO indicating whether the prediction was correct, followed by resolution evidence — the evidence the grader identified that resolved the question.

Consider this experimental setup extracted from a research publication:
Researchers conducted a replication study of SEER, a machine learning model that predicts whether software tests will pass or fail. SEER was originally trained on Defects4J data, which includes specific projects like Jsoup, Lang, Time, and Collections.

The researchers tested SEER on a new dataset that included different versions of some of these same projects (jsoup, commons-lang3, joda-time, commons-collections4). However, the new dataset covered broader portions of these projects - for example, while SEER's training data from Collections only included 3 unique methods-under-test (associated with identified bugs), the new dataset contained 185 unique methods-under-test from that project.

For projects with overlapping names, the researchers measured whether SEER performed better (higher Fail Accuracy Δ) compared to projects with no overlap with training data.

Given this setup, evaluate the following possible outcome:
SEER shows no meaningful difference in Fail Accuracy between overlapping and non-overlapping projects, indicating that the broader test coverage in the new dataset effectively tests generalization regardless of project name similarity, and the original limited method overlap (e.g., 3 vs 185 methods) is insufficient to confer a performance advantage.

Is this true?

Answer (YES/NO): NO